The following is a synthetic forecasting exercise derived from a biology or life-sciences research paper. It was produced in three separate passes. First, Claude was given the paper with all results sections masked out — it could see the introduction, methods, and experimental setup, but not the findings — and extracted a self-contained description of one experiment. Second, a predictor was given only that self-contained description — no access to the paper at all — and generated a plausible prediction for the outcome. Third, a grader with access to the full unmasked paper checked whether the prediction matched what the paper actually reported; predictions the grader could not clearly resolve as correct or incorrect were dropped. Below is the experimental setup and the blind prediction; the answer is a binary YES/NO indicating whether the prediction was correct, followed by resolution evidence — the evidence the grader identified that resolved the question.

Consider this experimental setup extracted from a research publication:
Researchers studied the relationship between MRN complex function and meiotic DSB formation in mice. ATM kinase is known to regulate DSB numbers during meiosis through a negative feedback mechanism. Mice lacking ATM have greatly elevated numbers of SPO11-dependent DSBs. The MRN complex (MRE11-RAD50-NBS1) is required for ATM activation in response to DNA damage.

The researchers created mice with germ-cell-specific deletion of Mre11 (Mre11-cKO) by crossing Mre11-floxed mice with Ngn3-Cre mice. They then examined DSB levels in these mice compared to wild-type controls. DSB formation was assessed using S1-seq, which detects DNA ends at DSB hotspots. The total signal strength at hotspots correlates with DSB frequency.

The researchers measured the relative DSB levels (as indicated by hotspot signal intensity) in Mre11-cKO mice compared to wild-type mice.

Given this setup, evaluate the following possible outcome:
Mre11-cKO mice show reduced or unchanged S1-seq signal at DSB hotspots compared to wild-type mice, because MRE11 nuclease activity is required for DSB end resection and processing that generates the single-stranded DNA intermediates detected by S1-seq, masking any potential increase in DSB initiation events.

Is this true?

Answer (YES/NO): NO